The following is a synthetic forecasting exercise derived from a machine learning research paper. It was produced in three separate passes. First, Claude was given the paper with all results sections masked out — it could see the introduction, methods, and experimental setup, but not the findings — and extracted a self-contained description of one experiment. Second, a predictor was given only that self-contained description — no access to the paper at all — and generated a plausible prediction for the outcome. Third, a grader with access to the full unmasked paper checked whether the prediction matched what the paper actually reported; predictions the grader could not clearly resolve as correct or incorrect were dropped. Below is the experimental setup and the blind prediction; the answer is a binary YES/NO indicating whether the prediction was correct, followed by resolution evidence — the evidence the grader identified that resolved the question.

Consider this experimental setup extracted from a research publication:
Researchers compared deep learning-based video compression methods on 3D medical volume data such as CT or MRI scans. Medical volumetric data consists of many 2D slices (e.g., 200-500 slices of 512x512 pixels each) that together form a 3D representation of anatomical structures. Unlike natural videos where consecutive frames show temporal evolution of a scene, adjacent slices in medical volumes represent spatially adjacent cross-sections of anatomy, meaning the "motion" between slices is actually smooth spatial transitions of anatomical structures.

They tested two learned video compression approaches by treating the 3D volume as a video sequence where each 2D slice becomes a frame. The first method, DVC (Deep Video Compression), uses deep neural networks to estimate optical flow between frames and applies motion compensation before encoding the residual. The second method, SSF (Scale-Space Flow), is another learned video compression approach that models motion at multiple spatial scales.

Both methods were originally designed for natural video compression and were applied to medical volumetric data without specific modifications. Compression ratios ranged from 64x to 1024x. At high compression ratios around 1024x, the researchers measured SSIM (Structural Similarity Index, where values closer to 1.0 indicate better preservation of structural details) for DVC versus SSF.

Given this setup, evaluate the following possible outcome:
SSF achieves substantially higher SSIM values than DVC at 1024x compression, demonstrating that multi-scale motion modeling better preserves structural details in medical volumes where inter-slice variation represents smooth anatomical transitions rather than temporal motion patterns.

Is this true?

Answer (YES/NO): NO